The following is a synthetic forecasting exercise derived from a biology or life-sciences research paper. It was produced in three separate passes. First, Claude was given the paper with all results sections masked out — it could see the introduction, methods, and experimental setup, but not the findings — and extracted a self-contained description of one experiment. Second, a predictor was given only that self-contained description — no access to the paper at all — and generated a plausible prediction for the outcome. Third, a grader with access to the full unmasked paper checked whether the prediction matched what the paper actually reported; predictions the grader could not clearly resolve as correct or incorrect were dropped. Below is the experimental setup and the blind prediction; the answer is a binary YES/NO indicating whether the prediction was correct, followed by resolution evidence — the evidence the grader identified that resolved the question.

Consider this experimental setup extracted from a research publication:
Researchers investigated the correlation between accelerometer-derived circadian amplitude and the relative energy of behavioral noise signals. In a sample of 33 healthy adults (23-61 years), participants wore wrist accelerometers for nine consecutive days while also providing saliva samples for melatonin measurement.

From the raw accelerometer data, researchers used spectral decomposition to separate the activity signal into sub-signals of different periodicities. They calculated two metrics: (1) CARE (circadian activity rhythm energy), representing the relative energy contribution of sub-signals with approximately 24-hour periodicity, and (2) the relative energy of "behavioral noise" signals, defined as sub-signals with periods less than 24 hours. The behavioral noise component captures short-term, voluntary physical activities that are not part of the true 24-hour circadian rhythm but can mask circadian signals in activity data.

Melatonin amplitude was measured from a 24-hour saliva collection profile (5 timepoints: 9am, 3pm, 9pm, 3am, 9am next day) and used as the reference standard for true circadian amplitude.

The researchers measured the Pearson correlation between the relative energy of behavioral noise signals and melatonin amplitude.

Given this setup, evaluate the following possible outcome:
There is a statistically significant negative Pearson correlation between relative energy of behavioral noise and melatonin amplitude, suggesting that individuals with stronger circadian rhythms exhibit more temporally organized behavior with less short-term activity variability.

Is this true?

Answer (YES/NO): NO